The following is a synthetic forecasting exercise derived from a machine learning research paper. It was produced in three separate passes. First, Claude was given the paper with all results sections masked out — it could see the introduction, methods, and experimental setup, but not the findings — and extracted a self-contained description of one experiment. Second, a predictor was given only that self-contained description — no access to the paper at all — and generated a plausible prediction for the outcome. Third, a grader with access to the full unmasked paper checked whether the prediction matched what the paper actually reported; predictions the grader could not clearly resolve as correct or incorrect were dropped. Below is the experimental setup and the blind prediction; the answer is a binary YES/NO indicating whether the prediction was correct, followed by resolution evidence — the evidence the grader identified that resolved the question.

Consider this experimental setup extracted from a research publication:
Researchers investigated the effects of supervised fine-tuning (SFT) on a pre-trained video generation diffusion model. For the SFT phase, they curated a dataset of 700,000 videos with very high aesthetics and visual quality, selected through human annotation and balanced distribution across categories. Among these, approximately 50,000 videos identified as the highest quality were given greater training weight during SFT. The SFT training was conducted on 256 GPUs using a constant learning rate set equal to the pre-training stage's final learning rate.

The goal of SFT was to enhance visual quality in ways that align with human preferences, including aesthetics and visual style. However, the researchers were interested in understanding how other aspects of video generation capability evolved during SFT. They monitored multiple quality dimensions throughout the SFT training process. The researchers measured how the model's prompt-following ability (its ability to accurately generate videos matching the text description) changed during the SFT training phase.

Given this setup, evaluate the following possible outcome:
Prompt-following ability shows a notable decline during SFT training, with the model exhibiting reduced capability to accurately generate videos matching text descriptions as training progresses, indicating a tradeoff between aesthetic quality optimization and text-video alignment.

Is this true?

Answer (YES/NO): YES